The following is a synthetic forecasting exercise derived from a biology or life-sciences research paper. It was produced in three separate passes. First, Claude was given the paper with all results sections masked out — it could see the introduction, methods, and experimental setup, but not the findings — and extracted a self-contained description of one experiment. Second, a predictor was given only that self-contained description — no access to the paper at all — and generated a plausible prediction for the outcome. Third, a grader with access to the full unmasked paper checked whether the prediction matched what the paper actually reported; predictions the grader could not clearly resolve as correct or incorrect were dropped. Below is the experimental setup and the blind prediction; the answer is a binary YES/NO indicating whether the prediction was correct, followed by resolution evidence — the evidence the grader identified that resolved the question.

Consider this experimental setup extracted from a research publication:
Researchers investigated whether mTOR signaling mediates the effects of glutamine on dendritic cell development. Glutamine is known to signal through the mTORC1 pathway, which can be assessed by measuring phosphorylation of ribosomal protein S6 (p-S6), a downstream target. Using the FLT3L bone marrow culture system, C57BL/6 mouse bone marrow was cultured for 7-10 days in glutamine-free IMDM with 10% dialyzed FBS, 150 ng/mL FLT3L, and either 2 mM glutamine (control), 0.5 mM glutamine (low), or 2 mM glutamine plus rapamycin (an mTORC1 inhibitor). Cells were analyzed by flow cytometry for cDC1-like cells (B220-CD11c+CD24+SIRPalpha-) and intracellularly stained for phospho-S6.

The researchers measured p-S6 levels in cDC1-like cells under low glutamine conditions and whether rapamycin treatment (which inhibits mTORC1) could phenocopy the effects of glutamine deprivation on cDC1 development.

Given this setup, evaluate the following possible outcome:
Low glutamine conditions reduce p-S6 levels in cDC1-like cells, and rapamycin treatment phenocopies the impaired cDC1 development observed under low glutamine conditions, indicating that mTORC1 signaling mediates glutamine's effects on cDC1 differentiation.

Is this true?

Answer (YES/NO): YES